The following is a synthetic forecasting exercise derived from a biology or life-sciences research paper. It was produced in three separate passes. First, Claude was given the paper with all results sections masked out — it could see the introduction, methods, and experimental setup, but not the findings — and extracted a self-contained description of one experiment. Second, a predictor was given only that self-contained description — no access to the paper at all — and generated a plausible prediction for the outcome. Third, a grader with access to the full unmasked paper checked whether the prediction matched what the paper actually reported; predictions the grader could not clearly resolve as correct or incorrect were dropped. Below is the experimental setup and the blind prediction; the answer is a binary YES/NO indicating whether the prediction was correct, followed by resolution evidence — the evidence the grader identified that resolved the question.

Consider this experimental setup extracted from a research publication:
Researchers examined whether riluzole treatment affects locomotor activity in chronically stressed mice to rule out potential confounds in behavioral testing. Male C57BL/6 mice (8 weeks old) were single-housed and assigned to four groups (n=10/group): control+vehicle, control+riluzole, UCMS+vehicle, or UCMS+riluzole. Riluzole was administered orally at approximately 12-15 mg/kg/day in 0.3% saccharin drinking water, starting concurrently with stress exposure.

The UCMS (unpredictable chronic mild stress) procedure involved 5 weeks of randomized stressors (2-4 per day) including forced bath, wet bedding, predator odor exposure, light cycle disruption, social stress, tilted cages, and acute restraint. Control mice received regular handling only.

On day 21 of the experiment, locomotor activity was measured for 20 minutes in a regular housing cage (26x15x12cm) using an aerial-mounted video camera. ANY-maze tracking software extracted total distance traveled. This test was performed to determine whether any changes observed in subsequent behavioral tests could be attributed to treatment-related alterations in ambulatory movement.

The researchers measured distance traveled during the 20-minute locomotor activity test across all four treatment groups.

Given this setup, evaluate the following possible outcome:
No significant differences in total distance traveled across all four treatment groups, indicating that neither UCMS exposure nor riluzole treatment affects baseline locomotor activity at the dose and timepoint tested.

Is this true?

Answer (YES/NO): YES